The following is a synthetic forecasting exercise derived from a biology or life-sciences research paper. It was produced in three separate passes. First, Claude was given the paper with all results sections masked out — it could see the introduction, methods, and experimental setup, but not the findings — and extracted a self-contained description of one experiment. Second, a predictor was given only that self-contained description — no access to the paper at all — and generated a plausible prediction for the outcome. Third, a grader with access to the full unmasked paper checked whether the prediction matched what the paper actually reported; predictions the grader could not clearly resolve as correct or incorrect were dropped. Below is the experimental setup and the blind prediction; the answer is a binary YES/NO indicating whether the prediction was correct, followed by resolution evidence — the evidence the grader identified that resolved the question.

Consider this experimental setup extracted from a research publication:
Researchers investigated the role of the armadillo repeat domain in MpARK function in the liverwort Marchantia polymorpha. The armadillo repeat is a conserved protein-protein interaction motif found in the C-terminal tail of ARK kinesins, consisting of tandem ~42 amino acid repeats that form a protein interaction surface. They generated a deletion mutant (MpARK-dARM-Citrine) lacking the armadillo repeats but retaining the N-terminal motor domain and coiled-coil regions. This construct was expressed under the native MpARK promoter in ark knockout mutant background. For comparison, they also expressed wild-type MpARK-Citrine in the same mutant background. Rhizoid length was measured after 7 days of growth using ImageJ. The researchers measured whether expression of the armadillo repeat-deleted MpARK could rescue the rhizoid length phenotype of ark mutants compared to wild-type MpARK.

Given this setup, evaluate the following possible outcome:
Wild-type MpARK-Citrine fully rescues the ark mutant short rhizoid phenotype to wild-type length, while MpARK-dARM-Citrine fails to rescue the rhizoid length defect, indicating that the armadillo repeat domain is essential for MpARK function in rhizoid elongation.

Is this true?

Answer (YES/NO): YES